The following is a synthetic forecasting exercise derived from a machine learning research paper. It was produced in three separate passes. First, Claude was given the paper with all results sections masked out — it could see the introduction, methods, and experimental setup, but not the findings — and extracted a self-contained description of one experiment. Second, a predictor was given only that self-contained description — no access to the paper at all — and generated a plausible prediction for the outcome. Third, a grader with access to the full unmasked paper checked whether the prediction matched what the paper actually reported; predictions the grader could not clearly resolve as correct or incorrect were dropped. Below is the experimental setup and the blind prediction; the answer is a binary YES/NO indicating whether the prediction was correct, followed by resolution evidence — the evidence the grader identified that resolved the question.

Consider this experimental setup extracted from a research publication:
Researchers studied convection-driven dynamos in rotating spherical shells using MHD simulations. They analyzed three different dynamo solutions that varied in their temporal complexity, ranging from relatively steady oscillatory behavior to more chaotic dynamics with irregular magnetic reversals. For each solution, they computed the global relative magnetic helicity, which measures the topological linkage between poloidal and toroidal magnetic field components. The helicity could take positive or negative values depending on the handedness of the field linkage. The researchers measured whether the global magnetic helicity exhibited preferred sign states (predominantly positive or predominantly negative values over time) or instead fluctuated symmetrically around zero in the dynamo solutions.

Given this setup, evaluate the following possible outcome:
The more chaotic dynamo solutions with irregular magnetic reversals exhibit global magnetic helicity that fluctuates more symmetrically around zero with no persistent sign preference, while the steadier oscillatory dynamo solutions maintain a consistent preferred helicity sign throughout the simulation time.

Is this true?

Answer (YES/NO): NO